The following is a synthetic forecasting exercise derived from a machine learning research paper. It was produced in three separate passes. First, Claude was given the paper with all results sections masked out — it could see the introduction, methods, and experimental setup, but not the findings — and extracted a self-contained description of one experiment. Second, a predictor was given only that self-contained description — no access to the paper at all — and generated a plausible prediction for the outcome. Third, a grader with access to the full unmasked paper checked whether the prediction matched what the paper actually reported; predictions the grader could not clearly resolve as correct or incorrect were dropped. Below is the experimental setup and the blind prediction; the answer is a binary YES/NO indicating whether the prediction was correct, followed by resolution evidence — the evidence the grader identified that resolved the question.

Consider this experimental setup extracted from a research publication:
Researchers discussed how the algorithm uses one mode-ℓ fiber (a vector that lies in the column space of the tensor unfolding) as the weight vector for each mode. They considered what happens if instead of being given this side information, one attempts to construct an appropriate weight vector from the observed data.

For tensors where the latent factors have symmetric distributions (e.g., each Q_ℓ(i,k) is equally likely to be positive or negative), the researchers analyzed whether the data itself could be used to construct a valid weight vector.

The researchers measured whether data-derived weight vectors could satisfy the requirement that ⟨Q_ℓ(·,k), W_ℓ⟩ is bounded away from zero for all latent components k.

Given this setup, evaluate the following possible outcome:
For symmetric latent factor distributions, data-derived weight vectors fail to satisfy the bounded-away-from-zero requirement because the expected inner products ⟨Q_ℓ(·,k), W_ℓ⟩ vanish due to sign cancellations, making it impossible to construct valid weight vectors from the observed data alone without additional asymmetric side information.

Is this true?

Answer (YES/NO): YES